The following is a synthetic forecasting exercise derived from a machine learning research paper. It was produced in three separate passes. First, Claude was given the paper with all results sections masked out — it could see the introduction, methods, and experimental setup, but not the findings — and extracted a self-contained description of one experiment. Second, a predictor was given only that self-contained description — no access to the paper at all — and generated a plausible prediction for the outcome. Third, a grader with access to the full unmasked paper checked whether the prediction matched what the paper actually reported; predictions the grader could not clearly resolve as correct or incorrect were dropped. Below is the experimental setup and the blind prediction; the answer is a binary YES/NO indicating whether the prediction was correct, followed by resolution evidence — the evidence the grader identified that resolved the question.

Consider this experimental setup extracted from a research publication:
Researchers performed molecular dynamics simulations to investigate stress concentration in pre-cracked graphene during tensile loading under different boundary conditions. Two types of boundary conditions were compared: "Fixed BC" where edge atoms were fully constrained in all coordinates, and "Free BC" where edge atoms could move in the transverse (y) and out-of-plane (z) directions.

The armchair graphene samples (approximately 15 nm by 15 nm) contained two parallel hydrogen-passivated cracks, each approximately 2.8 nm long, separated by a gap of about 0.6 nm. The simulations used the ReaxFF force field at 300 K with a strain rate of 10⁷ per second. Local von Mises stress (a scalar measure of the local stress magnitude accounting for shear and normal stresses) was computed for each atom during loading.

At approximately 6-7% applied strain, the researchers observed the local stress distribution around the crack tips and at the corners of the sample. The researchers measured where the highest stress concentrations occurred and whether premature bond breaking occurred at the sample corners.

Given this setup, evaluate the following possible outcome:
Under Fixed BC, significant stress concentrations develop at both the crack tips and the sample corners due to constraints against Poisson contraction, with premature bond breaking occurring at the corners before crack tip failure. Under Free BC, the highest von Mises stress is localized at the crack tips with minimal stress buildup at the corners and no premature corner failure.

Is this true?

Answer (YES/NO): YES